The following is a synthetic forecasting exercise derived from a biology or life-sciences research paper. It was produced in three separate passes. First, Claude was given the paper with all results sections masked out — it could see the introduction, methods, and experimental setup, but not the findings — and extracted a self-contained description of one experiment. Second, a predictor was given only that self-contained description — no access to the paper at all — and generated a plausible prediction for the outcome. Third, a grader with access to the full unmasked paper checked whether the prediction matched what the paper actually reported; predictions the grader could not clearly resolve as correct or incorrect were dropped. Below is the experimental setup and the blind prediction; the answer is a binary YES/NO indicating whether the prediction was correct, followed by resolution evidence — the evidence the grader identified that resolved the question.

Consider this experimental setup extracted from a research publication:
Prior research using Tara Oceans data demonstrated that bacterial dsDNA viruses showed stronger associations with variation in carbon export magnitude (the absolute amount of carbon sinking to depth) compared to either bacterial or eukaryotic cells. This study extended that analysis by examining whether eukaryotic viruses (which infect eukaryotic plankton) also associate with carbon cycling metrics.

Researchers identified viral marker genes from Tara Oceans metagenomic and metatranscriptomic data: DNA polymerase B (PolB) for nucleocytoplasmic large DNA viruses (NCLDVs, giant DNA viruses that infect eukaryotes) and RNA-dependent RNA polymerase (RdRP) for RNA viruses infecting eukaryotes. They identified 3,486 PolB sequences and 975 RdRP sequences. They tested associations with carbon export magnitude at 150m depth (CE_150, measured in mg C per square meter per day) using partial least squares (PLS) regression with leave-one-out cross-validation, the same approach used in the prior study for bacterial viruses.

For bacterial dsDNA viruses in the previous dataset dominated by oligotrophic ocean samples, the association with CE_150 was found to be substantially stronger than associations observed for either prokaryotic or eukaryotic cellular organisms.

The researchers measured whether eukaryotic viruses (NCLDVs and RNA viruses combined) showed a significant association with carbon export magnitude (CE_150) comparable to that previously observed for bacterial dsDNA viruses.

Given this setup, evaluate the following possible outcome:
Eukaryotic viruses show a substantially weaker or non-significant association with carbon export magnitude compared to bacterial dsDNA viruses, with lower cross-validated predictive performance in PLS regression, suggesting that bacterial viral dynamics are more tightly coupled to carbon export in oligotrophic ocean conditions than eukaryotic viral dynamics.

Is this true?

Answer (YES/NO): YES